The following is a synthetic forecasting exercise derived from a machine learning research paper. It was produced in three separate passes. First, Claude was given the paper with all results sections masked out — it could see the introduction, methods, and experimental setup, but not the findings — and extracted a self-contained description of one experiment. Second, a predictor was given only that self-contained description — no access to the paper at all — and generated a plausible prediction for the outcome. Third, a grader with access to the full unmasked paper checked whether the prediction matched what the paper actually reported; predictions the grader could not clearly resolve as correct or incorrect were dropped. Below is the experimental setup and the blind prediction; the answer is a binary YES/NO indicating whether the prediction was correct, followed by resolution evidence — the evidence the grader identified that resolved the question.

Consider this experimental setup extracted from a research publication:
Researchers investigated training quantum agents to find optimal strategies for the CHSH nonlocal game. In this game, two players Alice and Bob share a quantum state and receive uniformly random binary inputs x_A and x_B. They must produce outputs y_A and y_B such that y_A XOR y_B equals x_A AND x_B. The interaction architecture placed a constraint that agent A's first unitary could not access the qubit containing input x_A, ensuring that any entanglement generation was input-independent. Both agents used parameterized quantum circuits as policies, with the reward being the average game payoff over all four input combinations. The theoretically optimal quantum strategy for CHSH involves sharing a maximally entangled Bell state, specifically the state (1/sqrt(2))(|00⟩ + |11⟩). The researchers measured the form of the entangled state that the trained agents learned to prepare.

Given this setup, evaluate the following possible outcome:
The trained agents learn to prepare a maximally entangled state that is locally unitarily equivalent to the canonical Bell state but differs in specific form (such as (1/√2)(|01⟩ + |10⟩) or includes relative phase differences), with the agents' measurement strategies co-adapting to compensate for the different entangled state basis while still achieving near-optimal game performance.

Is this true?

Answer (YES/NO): NO